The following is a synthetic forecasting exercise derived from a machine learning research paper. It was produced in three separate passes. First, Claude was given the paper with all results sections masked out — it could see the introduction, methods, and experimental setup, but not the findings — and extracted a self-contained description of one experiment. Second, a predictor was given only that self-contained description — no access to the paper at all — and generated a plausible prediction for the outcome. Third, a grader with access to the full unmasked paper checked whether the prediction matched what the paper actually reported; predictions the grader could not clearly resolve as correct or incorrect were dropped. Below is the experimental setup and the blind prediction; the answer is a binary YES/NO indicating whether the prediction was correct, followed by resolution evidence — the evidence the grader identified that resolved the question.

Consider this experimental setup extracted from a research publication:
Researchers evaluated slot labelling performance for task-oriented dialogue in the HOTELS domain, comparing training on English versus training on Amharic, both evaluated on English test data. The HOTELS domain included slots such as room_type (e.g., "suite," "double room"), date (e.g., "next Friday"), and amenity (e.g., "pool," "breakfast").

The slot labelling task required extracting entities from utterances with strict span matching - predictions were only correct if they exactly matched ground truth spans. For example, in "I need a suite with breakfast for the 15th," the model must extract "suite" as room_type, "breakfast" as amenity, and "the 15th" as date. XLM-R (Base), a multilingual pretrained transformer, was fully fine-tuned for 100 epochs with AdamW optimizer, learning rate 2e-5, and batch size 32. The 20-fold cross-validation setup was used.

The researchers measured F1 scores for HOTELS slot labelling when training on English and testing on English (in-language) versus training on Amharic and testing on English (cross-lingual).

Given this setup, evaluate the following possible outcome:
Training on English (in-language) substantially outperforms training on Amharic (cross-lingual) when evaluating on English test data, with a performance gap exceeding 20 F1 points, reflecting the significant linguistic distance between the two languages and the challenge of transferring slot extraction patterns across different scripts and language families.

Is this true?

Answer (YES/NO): NO